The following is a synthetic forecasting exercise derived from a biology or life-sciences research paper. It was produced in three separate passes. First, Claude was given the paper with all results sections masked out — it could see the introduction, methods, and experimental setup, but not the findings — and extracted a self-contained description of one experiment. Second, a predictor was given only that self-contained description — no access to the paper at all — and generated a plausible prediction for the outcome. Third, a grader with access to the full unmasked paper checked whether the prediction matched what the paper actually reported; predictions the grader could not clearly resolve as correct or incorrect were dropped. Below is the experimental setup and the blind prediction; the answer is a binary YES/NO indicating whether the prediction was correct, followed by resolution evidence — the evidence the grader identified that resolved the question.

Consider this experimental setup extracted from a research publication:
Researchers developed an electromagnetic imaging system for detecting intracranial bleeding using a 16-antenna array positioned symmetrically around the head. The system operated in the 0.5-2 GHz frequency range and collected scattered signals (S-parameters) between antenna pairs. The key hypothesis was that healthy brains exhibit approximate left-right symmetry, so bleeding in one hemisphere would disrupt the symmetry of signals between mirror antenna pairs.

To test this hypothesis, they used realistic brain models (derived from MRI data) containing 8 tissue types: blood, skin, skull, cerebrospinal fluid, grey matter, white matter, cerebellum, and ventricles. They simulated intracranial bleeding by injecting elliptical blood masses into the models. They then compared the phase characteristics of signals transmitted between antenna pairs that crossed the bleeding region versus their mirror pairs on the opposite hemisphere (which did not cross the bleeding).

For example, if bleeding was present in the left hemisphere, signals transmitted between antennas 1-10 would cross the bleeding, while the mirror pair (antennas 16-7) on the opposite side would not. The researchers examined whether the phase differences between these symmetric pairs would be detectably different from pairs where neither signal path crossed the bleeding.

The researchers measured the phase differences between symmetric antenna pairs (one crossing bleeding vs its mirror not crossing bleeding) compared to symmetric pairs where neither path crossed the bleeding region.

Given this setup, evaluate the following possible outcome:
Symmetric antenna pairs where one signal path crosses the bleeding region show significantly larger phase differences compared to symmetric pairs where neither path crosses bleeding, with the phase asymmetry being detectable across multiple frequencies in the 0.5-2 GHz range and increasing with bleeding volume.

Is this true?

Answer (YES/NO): YES